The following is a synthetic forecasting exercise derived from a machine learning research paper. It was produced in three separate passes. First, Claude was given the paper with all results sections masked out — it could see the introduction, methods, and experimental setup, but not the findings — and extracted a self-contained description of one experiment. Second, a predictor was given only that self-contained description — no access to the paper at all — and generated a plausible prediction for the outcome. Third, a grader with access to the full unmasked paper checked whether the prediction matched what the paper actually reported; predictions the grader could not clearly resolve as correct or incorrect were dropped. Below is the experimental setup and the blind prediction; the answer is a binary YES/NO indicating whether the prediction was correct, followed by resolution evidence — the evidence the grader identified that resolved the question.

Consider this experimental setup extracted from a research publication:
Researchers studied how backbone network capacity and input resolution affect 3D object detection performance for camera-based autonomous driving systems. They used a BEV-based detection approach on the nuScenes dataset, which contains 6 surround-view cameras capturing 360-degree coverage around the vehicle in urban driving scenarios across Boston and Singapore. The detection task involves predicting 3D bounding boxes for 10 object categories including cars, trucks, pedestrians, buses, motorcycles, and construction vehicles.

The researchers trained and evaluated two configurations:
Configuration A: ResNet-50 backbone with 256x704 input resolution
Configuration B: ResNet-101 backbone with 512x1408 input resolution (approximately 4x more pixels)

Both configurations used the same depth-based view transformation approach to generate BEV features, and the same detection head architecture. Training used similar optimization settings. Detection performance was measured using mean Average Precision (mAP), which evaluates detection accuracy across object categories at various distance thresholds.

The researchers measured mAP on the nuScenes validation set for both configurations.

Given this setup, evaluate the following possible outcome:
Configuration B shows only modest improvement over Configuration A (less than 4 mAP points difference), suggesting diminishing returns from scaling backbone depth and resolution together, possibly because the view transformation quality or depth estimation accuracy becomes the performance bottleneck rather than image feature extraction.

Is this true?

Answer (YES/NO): NO